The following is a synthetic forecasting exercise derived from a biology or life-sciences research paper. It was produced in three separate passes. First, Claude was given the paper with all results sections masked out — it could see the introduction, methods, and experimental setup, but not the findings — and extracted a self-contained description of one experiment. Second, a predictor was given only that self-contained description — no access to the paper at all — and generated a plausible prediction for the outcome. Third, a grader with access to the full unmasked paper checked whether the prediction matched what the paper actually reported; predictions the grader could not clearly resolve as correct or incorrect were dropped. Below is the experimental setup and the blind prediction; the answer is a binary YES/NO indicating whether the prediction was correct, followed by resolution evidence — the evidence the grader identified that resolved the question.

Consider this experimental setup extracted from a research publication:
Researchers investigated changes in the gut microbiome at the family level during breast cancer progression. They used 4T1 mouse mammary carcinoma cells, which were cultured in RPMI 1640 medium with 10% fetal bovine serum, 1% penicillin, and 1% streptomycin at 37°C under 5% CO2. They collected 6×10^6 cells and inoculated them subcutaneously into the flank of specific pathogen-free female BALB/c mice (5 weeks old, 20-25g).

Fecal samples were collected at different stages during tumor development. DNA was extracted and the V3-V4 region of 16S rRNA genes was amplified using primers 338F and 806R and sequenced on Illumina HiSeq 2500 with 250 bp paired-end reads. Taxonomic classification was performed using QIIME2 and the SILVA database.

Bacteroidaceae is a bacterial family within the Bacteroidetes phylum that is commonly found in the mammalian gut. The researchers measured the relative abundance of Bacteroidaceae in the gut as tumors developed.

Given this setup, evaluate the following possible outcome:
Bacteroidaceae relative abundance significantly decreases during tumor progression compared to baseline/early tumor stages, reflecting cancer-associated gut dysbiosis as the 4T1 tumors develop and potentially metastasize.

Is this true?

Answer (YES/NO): NO